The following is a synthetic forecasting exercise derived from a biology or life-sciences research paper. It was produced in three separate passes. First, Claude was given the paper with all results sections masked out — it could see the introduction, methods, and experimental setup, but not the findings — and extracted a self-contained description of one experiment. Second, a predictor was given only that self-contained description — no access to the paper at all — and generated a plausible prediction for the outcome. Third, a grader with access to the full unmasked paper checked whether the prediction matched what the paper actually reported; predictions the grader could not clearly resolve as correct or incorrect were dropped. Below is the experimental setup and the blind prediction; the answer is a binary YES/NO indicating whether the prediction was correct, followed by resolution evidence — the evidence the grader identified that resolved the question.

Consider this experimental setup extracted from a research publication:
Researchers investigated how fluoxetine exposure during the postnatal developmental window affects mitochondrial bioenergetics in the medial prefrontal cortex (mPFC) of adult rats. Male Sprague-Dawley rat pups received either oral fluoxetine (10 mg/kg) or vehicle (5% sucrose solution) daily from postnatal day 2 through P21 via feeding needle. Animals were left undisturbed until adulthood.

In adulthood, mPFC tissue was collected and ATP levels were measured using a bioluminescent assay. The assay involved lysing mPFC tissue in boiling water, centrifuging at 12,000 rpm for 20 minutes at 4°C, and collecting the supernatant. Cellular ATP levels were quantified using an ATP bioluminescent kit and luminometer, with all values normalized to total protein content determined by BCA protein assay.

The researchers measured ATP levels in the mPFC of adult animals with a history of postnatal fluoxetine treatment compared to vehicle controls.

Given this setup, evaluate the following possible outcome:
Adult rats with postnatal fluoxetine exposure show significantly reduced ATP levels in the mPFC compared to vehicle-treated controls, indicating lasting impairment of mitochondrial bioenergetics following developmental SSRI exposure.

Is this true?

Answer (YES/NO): YES